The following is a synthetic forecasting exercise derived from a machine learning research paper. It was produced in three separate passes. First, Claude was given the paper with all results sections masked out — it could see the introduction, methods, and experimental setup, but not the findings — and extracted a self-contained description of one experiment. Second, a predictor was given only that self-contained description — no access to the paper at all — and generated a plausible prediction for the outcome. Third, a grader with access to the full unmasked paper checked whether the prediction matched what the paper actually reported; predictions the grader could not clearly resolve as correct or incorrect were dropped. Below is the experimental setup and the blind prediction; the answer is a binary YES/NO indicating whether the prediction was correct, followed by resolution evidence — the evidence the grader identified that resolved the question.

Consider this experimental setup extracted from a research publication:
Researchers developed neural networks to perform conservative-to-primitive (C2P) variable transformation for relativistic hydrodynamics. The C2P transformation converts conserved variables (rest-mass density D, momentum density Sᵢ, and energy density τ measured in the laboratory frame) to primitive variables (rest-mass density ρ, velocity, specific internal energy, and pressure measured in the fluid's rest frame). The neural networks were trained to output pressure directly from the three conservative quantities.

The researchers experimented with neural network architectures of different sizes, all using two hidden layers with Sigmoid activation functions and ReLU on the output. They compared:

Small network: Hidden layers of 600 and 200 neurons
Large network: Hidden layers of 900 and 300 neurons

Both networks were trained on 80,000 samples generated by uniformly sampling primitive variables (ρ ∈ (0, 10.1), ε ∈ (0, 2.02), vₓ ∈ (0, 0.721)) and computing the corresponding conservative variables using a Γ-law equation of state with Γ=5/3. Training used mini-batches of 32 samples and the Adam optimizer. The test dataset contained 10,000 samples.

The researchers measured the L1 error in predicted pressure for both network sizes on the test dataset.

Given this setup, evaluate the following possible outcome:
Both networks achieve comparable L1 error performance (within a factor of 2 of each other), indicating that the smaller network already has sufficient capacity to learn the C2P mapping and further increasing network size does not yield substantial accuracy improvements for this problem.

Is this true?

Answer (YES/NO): YES